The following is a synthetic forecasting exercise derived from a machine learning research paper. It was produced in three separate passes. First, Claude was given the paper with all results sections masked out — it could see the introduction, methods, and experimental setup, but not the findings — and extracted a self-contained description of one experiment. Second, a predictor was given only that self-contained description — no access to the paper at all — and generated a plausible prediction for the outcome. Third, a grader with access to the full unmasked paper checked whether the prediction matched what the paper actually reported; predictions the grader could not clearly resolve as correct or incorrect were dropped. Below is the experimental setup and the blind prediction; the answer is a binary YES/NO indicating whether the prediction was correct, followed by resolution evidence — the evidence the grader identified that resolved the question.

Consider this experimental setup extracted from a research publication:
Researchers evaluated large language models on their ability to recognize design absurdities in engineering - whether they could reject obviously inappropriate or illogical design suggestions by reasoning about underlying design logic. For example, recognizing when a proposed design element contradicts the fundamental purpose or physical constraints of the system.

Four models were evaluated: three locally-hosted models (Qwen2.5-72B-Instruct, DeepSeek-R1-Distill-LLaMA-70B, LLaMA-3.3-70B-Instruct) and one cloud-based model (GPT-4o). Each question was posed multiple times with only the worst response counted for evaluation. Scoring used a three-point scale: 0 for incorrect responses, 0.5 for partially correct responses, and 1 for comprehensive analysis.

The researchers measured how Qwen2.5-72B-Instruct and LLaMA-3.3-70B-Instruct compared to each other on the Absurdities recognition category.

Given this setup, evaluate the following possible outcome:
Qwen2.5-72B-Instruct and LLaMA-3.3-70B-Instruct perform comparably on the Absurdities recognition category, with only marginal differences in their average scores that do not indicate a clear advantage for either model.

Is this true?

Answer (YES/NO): YES